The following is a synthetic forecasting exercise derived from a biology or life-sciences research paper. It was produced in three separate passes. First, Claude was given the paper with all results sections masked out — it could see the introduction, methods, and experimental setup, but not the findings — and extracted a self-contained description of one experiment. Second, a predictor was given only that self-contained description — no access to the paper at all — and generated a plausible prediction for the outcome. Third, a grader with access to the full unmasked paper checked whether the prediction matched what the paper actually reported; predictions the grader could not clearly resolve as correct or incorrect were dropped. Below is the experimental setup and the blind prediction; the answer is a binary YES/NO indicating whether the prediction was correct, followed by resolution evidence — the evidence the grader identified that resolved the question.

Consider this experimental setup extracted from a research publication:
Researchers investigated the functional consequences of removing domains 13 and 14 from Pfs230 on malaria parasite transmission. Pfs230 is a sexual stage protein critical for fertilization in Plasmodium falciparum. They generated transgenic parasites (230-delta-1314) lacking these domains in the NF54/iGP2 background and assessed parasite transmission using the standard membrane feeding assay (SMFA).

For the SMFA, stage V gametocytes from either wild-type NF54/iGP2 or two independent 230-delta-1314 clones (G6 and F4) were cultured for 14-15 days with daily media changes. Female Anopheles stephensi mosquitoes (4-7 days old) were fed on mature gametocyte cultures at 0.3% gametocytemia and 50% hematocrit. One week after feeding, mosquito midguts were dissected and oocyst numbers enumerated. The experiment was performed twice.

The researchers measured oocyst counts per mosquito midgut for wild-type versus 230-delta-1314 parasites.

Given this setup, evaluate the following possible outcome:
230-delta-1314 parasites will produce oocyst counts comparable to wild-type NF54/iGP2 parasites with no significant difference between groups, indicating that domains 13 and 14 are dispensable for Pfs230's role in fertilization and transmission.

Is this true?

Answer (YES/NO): NO